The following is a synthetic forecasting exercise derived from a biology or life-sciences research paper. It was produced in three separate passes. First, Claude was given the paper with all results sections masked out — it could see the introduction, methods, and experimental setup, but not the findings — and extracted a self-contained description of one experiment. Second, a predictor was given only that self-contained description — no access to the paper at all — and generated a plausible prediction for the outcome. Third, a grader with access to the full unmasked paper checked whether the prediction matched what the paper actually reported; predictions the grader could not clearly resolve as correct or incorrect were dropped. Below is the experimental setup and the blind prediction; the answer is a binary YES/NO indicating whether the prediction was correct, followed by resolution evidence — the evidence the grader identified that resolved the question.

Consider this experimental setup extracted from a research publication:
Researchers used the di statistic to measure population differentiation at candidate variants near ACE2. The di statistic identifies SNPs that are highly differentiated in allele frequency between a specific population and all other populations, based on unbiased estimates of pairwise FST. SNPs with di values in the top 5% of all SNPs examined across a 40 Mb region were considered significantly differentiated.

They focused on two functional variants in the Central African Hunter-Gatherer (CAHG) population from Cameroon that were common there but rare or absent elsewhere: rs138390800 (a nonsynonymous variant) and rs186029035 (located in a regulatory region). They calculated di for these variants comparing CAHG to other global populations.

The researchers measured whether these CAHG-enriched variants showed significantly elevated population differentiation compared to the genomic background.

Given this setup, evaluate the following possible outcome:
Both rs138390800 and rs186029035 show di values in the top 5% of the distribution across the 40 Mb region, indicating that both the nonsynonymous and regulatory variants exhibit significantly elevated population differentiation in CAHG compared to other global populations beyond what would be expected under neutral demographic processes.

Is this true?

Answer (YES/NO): YES